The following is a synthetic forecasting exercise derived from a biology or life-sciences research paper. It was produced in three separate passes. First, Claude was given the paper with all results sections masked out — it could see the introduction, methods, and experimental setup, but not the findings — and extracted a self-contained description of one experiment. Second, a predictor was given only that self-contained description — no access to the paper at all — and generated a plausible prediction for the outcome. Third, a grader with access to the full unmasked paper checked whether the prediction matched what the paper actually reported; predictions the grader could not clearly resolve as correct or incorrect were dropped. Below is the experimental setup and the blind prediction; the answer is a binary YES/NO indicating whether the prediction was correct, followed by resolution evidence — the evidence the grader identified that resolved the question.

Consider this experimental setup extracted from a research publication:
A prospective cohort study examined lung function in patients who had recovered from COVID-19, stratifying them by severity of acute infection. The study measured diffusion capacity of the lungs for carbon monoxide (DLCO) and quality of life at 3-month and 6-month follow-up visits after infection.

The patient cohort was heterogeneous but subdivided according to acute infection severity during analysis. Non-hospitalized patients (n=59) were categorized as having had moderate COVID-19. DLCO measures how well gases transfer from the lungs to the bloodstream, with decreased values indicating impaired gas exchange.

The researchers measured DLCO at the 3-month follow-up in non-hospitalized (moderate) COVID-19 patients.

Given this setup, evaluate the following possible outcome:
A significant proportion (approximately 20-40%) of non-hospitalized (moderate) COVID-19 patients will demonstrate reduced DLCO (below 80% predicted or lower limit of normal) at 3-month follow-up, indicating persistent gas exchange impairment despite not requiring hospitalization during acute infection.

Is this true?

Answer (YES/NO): NO